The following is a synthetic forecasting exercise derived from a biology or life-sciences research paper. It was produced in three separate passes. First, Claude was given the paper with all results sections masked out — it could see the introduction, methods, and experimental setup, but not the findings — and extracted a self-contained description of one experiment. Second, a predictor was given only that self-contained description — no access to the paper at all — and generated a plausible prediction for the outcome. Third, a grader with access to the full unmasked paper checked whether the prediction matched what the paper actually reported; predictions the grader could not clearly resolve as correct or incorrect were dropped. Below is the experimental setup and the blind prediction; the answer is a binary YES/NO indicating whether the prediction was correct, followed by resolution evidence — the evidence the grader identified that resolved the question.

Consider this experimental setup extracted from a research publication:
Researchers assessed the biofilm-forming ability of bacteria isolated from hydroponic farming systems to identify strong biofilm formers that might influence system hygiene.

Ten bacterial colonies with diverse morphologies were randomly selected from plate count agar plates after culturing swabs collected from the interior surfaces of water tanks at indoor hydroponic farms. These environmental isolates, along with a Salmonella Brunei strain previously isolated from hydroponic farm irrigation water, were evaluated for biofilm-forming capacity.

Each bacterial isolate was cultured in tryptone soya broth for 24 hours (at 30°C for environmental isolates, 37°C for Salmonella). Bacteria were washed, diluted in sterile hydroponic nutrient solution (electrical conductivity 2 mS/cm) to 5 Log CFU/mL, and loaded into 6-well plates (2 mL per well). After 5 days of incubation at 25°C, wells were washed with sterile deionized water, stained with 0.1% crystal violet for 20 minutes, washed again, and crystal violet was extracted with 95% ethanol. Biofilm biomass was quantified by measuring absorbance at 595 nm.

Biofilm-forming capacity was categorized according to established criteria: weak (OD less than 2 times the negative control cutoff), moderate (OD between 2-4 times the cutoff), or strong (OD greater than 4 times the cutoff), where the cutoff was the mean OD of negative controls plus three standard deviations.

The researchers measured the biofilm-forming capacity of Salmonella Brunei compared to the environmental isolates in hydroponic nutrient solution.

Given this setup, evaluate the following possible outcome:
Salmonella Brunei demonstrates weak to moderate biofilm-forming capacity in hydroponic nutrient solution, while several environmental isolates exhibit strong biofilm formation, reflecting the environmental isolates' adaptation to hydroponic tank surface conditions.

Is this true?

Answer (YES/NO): YES